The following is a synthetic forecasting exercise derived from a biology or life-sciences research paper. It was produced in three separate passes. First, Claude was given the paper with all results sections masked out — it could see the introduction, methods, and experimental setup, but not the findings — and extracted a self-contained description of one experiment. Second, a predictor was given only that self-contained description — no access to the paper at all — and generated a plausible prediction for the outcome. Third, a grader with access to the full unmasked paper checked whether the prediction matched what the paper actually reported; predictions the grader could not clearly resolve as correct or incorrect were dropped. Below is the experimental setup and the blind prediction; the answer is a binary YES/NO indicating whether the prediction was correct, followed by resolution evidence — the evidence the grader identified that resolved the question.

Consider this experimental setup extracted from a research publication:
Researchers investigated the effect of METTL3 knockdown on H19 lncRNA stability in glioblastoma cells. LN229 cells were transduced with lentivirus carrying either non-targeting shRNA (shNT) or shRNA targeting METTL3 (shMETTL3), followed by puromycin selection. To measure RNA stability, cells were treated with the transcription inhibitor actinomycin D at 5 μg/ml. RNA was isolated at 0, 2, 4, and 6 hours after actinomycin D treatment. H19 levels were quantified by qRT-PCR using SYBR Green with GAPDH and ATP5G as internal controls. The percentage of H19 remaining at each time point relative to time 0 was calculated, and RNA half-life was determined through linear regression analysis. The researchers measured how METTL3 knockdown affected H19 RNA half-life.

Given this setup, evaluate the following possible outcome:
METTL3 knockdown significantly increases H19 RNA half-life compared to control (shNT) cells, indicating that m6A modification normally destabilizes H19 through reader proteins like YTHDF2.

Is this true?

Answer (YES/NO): NO